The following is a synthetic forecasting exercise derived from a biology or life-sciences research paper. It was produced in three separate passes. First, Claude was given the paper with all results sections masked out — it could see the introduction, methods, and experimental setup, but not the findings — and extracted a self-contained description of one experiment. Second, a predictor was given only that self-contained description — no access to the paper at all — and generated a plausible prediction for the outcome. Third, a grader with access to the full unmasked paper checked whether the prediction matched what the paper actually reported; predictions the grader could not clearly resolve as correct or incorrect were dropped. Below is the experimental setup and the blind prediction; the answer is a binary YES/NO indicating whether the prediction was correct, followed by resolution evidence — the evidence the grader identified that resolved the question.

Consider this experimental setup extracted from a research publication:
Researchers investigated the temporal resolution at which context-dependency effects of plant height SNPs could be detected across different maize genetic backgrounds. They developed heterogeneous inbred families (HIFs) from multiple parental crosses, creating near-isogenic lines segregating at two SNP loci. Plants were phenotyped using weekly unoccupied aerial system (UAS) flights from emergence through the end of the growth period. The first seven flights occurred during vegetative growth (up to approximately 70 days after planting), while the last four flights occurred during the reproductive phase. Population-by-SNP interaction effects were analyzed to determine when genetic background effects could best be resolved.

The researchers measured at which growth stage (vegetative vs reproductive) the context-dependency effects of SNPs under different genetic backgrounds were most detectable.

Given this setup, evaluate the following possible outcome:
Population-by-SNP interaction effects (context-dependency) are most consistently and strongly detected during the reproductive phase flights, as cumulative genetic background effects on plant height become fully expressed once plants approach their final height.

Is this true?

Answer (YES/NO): NO